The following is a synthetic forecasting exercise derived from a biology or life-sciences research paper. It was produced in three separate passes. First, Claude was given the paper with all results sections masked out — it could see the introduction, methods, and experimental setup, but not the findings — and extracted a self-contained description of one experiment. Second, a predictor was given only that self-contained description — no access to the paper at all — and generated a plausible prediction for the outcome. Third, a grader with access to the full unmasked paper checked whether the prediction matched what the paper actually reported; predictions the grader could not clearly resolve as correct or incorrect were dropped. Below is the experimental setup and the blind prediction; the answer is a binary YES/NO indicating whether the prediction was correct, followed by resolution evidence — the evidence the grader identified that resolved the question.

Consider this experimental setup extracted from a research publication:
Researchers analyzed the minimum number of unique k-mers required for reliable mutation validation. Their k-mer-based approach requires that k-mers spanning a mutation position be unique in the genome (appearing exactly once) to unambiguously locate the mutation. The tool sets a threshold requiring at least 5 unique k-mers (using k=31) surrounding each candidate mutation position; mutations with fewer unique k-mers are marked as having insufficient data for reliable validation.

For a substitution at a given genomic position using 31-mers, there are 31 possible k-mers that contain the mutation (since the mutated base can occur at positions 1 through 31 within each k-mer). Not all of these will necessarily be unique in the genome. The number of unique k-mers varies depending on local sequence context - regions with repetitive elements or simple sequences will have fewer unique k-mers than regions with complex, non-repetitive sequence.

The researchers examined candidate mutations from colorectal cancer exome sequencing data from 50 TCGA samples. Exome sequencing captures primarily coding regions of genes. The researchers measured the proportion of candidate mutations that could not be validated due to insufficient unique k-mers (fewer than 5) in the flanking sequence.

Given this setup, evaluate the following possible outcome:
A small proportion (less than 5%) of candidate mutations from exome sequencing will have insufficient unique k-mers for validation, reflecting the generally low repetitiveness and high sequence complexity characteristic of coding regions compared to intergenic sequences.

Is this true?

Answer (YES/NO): YES